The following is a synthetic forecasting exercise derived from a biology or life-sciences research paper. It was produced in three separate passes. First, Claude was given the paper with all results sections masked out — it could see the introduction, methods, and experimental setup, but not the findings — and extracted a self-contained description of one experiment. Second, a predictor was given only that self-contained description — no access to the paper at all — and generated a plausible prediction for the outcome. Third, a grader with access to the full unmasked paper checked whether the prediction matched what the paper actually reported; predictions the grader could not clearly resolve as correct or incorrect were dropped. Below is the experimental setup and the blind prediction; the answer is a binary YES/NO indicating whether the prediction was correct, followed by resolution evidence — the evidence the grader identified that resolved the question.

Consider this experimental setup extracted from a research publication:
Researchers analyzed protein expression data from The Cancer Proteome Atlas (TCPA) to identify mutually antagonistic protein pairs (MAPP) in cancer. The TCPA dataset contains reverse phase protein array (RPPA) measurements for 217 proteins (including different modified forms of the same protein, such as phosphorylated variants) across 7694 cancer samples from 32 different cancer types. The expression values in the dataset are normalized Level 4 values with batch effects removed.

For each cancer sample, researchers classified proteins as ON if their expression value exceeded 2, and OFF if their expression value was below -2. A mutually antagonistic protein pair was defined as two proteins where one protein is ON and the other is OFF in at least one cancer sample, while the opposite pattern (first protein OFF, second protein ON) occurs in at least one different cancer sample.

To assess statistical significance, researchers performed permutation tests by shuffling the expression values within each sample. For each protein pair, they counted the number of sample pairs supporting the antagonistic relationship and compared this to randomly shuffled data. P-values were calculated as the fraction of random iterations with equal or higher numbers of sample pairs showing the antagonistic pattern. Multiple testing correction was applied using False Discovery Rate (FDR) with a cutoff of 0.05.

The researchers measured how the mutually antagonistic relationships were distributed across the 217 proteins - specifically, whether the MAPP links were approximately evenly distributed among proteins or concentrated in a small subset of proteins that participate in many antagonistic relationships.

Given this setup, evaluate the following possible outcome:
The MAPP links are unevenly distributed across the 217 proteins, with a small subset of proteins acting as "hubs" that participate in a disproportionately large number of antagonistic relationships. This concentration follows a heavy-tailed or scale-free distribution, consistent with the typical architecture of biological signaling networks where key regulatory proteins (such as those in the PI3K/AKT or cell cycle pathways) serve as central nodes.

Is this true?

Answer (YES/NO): YES